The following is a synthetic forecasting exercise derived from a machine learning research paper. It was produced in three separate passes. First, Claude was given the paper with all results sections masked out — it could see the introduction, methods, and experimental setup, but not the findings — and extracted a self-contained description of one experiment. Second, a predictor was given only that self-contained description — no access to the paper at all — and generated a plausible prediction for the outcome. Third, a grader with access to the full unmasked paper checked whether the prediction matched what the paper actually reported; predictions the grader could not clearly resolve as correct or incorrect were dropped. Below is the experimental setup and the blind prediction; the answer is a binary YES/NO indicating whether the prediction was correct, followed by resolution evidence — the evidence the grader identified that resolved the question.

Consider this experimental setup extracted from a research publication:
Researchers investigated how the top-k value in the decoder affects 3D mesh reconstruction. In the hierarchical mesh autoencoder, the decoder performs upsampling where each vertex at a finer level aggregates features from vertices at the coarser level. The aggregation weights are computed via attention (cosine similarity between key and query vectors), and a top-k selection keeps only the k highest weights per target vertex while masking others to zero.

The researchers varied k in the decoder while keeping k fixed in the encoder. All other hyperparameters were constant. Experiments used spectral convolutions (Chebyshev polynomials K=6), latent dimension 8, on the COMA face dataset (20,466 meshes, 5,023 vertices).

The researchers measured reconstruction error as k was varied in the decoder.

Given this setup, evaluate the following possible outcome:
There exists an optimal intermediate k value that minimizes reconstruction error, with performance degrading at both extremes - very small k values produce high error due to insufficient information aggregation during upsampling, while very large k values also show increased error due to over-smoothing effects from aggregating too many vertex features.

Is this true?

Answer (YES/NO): NO